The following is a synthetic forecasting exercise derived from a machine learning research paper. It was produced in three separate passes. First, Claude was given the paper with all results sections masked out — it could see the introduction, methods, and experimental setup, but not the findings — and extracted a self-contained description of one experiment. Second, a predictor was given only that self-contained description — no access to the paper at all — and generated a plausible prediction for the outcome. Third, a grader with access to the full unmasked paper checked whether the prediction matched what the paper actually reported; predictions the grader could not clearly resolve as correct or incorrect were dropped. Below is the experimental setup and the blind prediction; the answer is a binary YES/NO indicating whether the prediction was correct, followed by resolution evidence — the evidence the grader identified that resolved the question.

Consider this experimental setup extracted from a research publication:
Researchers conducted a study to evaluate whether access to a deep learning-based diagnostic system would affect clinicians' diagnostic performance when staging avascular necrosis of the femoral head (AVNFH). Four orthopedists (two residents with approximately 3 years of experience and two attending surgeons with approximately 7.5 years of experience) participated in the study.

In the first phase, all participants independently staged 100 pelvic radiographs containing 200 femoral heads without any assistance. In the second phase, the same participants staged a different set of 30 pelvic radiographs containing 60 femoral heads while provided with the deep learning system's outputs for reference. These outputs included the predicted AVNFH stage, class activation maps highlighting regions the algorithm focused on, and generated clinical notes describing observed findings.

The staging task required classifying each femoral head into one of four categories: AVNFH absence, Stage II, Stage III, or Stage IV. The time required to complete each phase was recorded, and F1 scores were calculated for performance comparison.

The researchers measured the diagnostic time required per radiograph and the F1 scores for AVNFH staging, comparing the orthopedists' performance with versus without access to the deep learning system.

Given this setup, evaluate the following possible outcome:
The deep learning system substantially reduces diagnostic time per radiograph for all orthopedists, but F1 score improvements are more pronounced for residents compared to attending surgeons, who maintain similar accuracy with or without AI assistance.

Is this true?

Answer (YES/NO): YES